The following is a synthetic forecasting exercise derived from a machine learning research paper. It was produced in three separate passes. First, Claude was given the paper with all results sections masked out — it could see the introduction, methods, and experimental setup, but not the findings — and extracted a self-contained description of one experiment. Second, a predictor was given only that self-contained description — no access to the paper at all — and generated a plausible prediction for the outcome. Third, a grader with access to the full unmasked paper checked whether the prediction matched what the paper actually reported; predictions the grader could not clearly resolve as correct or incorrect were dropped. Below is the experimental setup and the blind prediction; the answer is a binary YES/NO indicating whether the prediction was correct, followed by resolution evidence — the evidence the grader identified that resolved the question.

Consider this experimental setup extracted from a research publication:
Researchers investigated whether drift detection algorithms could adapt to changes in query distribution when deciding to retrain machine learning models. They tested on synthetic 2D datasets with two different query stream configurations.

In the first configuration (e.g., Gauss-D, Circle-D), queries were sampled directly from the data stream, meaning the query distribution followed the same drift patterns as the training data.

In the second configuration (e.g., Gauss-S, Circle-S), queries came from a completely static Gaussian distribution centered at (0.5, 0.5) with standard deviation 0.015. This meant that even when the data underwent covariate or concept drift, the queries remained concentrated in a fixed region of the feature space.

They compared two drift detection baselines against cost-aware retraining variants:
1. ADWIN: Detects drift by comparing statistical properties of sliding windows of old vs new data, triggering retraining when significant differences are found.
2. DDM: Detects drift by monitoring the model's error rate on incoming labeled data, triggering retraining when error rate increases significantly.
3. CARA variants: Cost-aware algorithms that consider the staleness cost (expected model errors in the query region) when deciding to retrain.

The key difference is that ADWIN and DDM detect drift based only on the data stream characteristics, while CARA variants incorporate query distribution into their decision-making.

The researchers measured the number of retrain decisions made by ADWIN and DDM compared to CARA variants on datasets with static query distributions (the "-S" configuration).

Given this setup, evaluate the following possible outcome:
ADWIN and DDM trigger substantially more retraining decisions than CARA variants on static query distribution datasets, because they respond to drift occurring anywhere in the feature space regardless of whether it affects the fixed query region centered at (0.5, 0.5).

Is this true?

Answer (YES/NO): YES